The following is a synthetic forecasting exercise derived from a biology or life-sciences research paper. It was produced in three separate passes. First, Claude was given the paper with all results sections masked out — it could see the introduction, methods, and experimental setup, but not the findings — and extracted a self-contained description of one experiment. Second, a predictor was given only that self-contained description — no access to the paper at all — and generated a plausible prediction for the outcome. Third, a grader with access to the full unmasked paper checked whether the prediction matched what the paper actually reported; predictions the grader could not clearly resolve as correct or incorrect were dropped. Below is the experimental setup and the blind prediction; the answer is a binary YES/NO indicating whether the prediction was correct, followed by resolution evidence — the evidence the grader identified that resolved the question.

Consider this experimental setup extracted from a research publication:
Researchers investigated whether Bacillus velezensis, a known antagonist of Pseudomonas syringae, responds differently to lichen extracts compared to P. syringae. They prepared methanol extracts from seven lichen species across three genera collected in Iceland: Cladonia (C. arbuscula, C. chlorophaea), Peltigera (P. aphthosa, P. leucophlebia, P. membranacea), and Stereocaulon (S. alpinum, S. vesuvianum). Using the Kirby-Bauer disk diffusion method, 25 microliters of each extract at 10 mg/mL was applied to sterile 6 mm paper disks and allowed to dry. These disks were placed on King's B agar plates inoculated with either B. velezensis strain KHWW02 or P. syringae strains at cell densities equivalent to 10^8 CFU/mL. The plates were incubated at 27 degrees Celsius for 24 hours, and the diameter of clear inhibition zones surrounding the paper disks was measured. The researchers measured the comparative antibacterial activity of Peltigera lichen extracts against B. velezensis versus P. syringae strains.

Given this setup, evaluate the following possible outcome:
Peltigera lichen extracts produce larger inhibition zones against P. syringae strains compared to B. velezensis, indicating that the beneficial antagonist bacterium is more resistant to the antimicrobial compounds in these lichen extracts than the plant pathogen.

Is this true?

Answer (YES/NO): NO